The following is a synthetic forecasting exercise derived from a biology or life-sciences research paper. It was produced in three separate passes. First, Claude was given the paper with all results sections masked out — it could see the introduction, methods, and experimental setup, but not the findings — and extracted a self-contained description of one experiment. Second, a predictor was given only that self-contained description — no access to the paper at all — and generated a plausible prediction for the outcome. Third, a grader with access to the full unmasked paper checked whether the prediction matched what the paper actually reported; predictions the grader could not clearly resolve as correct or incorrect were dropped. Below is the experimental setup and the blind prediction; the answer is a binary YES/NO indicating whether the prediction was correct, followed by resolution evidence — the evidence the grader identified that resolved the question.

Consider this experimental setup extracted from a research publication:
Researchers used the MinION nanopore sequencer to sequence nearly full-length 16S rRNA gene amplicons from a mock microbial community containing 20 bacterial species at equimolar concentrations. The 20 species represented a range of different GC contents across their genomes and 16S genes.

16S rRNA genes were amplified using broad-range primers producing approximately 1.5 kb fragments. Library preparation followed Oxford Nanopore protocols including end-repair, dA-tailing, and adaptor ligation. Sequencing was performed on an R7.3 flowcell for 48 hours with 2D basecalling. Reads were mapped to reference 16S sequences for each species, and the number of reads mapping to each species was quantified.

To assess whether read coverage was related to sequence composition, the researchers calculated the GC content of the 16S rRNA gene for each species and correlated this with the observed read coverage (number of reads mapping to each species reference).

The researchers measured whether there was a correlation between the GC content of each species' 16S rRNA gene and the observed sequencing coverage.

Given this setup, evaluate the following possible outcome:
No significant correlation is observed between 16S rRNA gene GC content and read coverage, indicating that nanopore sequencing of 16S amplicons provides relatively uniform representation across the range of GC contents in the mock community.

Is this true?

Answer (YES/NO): NO